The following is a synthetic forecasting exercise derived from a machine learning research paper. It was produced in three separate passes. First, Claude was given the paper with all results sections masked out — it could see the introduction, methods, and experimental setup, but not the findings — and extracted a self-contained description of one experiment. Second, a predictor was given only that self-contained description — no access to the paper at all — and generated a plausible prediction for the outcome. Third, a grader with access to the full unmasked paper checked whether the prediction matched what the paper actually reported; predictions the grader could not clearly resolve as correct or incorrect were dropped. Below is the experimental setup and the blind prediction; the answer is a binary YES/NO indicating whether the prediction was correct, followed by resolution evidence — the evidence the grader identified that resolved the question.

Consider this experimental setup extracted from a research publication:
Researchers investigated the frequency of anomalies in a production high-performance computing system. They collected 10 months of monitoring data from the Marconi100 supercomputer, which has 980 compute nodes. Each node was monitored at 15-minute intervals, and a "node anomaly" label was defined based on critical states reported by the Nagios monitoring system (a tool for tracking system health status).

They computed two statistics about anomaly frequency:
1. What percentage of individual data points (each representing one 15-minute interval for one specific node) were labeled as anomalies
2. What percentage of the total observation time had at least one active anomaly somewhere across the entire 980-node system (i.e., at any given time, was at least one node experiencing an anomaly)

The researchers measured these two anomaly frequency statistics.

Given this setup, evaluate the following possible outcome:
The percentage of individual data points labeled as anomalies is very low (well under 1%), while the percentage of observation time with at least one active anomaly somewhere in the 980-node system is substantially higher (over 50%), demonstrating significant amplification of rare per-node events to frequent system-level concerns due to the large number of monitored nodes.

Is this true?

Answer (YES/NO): NO